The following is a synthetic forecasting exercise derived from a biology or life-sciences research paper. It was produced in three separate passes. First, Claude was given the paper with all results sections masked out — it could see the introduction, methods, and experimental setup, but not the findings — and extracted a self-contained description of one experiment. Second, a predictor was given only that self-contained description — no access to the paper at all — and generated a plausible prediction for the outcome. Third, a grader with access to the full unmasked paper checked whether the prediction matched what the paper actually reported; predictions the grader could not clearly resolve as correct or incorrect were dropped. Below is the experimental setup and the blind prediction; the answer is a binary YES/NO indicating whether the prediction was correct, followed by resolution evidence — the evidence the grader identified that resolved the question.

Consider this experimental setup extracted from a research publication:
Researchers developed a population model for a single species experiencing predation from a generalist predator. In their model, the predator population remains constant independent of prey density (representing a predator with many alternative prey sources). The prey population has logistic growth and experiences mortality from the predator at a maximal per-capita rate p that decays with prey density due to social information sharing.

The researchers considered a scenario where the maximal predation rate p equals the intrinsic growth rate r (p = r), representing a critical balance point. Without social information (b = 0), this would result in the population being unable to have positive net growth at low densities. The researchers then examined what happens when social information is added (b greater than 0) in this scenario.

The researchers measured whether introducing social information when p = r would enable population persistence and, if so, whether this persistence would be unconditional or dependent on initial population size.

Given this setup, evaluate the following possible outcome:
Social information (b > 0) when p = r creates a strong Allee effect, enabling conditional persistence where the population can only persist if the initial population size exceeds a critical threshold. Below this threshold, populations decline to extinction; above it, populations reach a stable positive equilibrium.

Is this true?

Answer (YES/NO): NO